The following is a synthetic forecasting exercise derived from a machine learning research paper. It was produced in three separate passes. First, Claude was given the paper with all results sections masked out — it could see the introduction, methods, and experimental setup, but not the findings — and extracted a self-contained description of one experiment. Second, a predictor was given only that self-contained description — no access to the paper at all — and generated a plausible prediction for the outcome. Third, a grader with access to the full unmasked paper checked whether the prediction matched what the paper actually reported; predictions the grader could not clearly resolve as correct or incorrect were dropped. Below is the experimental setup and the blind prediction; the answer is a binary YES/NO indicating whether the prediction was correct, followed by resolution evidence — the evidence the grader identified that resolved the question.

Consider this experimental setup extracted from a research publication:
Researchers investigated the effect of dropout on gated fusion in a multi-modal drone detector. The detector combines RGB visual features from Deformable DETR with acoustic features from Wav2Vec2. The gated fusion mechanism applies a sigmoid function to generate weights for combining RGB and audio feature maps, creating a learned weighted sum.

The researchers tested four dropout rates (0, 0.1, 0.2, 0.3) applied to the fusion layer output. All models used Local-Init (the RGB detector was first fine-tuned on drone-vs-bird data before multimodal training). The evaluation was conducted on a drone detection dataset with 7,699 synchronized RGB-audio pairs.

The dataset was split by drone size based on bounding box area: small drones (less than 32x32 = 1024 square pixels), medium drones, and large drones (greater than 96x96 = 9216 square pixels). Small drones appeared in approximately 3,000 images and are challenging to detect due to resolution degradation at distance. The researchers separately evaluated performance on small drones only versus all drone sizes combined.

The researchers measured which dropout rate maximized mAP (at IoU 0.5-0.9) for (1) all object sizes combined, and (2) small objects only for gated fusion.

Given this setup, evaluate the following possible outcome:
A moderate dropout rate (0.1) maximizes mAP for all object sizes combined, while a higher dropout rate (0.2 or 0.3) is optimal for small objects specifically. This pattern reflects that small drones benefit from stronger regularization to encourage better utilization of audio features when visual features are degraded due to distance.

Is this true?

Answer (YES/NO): NO